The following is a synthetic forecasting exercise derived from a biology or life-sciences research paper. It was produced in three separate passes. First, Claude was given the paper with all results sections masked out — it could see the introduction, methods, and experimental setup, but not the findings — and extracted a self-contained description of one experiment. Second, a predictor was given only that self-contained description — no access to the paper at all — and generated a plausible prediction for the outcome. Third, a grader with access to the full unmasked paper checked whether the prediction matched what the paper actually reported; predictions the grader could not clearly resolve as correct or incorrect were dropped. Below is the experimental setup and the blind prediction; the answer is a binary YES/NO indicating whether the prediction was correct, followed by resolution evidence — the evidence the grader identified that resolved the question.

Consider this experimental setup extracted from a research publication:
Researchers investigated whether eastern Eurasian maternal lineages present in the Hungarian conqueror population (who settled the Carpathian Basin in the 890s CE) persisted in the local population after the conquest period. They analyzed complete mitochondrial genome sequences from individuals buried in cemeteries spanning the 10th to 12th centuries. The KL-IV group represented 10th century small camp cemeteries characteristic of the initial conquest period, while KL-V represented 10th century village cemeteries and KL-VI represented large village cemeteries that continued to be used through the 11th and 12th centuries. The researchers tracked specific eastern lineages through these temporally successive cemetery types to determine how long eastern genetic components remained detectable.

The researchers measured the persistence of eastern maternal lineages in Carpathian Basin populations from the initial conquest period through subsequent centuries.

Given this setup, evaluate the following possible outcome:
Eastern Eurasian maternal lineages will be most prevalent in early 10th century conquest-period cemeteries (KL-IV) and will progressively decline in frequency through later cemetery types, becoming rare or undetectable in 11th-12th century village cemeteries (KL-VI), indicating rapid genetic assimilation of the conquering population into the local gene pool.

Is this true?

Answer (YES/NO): NO